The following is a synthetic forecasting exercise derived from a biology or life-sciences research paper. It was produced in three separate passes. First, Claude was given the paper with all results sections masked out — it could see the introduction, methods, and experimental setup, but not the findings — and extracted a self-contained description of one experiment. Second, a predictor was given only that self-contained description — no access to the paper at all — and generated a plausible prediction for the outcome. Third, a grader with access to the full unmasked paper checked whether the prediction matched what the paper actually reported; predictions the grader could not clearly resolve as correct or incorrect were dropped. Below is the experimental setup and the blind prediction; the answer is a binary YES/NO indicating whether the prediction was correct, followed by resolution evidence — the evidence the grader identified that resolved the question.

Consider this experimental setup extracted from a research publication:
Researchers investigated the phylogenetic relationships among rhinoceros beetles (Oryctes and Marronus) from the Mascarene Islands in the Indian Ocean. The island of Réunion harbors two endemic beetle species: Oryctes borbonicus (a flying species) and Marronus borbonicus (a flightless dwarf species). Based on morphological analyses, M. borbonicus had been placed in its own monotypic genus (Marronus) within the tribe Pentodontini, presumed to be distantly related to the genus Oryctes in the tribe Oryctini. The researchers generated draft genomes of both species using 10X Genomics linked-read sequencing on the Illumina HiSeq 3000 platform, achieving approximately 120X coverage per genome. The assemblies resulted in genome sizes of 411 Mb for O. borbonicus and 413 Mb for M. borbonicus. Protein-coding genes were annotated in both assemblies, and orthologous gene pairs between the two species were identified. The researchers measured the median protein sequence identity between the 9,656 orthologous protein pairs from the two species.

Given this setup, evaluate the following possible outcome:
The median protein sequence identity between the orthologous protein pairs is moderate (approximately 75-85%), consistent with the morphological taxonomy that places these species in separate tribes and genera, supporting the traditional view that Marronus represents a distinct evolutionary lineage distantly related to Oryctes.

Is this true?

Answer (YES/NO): NO